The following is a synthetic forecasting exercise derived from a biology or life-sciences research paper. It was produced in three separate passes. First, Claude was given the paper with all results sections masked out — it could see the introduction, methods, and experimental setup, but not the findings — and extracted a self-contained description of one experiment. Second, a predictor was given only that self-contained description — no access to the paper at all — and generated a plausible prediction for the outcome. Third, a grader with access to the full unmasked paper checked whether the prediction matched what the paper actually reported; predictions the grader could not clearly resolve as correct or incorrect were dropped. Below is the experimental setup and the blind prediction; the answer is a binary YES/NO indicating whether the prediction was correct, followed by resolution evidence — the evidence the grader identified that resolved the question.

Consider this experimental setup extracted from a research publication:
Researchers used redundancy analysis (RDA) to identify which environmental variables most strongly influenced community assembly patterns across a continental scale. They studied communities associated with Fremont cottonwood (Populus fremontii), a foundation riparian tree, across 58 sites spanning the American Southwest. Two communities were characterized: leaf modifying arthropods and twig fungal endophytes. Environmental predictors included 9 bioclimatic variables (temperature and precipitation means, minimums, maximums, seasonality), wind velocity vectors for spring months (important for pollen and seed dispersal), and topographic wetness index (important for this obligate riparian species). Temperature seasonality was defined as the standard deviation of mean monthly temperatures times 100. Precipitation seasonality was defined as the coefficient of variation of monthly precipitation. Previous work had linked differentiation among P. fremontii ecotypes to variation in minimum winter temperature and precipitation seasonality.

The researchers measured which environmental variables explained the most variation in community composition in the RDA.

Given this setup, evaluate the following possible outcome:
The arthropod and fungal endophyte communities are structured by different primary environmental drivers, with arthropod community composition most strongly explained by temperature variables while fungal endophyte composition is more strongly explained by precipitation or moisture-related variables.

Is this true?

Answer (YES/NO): NO